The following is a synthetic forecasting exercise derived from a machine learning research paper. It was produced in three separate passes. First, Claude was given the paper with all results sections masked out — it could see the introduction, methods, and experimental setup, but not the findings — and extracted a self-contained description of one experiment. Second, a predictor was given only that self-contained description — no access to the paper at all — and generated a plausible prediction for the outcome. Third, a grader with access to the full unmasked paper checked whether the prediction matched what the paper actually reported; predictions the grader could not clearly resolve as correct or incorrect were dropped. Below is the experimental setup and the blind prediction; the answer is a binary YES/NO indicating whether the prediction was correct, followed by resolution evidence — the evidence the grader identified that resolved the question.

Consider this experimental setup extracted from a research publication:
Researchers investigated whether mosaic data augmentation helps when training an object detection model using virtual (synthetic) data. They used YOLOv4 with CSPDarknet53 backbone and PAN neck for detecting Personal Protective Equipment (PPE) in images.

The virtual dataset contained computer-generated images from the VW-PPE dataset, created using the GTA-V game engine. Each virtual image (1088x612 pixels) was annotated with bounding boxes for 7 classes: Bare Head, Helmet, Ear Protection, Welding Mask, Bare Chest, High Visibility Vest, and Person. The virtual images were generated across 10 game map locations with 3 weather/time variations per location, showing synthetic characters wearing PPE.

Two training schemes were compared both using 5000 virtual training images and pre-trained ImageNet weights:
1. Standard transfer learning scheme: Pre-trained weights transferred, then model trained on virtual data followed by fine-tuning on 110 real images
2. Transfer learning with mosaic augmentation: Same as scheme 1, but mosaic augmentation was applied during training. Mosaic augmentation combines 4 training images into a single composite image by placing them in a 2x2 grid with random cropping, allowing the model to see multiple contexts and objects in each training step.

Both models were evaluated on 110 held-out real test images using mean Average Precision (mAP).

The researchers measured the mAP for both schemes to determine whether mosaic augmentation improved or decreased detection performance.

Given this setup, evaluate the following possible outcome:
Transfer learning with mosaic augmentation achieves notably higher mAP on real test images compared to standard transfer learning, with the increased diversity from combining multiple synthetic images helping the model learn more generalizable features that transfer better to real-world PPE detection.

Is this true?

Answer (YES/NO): NO